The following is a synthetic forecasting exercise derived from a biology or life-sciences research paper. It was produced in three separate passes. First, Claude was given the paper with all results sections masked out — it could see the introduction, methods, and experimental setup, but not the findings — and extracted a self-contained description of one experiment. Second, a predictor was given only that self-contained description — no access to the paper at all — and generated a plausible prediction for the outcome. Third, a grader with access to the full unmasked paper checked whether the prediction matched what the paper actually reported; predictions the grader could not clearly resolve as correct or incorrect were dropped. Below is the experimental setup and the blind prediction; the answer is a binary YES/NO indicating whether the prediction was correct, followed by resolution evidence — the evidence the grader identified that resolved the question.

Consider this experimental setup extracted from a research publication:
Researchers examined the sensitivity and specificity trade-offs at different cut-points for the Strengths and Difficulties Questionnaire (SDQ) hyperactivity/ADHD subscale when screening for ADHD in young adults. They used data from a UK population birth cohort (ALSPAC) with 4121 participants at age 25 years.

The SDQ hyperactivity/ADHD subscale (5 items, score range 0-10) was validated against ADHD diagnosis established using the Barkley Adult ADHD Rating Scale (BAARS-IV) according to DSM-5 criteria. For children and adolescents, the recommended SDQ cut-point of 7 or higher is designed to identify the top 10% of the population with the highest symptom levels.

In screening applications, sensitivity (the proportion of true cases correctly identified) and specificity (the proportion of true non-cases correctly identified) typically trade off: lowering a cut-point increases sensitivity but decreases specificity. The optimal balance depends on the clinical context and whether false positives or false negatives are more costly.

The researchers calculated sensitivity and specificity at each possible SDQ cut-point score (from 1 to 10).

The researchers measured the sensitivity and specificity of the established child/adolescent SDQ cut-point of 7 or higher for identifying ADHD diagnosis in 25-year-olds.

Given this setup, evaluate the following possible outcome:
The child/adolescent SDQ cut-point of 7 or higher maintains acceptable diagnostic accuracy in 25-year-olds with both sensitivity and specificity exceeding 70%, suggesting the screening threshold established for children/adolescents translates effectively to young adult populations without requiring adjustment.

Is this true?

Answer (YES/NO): NO